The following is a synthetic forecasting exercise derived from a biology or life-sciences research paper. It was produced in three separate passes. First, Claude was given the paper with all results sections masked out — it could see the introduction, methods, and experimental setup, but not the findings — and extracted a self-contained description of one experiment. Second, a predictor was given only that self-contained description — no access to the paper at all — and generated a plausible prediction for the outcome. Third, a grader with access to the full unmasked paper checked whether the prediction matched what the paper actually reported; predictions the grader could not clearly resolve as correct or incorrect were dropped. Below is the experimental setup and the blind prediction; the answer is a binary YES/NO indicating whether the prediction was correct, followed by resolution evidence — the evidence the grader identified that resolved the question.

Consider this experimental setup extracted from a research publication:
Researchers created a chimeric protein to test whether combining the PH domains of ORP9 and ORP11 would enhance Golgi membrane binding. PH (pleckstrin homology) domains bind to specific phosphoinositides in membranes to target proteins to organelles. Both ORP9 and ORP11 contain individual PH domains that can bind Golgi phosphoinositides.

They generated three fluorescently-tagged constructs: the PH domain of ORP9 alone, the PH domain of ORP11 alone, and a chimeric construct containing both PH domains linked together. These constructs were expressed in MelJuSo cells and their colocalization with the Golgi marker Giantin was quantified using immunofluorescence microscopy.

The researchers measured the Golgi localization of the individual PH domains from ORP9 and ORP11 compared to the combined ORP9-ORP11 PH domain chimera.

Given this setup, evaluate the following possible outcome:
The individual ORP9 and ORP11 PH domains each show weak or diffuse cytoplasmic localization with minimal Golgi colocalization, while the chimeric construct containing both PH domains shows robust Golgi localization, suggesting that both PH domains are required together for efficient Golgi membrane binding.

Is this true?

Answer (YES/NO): NO